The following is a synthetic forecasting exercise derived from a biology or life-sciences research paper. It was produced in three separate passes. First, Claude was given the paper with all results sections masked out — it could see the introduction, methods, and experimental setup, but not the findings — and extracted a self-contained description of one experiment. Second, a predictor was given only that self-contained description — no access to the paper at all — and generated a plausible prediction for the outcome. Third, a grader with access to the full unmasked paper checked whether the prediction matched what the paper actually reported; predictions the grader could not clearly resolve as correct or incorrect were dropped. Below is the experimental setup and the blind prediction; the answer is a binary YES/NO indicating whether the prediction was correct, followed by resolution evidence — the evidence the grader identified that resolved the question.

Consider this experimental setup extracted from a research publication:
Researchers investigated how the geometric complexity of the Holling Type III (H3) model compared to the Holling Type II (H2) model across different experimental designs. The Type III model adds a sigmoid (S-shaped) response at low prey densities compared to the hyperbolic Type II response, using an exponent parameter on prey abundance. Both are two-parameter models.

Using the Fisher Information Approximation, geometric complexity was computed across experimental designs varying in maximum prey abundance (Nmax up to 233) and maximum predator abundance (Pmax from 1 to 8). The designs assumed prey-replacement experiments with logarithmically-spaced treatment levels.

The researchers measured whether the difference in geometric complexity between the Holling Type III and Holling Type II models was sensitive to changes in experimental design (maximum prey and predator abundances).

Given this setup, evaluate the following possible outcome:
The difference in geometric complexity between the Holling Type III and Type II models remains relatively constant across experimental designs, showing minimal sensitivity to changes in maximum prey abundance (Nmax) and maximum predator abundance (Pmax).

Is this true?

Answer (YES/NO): YES